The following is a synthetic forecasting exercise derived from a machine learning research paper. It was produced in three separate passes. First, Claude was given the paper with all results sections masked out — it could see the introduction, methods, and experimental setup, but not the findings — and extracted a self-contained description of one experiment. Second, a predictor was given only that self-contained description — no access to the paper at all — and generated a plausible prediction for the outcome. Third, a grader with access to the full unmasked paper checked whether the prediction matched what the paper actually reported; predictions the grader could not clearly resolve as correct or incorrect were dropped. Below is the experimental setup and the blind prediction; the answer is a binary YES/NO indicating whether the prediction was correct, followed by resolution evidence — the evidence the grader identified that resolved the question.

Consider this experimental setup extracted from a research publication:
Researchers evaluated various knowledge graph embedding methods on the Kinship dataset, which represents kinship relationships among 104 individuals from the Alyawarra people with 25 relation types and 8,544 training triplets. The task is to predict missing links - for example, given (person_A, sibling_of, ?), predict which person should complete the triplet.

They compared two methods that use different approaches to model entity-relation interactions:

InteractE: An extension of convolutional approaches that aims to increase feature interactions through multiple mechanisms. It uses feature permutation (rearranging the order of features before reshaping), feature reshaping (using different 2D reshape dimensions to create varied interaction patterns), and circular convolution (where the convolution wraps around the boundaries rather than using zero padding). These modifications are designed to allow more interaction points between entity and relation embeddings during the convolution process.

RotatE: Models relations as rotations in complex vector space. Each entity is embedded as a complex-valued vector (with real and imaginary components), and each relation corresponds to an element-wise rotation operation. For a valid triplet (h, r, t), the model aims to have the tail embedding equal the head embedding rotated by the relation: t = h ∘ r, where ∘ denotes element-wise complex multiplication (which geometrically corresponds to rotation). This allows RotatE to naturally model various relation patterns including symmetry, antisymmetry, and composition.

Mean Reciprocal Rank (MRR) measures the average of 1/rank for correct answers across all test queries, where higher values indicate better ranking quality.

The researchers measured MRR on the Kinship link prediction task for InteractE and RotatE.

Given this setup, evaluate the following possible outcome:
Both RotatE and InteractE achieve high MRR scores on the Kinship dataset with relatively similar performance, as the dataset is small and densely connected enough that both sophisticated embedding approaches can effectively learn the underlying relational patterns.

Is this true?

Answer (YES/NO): NO